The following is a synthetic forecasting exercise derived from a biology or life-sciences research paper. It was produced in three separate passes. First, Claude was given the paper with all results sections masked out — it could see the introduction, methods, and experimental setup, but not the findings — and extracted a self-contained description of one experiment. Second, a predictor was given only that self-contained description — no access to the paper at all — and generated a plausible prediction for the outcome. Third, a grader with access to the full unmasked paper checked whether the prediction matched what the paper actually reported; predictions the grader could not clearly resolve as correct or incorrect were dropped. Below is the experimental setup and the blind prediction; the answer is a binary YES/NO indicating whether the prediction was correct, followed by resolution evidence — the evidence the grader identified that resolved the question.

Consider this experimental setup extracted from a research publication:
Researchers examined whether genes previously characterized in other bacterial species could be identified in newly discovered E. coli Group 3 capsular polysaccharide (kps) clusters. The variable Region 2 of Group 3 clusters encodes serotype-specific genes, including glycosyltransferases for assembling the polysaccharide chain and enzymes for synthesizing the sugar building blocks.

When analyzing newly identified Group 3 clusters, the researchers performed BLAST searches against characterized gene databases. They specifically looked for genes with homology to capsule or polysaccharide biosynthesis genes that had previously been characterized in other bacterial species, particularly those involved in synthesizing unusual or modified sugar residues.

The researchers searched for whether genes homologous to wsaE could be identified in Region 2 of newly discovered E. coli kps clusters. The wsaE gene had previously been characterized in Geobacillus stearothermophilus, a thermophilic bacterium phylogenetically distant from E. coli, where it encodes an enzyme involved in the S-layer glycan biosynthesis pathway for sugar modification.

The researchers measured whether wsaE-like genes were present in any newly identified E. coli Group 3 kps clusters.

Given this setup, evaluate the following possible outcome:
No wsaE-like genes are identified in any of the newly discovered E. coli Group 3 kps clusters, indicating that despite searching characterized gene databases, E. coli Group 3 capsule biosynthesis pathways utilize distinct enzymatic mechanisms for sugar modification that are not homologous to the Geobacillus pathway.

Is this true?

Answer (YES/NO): NO